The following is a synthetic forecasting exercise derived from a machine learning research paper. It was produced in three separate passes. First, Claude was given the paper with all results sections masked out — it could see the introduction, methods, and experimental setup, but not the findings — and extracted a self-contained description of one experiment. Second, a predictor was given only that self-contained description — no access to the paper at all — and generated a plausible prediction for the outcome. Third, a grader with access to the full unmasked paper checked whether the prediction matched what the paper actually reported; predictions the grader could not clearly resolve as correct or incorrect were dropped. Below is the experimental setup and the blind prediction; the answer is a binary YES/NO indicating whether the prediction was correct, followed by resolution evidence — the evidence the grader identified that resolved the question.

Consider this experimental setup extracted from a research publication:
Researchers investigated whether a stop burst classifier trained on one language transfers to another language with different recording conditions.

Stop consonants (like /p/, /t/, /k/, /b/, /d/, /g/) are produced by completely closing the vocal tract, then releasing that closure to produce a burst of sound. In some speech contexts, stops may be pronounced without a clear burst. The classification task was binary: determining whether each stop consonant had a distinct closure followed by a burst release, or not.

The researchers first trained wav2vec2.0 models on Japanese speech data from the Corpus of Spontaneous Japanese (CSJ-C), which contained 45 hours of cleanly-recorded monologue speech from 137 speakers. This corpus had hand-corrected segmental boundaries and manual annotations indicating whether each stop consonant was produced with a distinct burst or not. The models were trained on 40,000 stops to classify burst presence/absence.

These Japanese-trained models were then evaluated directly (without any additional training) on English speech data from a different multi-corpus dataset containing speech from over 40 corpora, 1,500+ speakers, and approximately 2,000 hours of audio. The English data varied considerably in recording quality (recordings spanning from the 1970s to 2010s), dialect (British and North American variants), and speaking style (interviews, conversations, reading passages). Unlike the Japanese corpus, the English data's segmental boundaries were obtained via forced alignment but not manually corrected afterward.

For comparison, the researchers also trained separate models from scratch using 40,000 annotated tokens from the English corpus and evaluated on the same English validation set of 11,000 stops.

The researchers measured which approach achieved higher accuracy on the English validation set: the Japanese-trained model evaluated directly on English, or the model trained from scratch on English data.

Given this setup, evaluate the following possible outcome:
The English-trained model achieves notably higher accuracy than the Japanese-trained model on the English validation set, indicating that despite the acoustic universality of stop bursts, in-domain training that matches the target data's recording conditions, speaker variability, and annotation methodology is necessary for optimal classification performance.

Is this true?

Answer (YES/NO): YES